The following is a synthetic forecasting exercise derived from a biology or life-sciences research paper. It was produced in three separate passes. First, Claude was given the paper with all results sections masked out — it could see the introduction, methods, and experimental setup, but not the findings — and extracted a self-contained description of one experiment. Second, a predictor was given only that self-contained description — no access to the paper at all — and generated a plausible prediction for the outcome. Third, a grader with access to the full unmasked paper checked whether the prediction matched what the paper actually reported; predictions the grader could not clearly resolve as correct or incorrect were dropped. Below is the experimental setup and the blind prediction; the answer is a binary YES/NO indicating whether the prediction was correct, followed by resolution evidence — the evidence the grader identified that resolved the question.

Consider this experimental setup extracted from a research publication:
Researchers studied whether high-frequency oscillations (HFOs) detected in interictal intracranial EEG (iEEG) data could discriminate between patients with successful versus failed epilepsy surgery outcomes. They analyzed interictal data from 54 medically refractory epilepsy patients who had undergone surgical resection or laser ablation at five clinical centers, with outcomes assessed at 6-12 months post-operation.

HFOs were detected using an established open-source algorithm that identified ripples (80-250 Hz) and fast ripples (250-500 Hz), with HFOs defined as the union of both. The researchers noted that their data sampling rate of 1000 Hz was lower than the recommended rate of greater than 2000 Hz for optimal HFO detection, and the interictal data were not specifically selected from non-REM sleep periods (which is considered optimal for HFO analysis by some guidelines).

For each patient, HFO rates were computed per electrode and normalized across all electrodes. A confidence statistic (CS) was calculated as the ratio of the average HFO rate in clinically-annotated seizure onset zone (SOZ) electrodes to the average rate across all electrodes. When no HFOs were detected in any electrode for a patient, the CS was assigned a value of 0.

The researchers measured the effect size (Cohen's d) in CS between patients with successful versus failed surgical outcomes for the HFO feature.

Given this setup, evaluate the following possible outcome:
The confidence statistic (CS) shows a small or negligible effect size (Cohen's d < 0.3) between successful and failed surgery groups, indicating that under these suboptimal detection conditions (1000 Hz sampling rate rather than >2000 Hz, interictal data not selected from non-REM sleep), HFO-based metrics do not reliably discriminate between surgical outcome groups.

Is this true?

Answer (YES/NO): NO